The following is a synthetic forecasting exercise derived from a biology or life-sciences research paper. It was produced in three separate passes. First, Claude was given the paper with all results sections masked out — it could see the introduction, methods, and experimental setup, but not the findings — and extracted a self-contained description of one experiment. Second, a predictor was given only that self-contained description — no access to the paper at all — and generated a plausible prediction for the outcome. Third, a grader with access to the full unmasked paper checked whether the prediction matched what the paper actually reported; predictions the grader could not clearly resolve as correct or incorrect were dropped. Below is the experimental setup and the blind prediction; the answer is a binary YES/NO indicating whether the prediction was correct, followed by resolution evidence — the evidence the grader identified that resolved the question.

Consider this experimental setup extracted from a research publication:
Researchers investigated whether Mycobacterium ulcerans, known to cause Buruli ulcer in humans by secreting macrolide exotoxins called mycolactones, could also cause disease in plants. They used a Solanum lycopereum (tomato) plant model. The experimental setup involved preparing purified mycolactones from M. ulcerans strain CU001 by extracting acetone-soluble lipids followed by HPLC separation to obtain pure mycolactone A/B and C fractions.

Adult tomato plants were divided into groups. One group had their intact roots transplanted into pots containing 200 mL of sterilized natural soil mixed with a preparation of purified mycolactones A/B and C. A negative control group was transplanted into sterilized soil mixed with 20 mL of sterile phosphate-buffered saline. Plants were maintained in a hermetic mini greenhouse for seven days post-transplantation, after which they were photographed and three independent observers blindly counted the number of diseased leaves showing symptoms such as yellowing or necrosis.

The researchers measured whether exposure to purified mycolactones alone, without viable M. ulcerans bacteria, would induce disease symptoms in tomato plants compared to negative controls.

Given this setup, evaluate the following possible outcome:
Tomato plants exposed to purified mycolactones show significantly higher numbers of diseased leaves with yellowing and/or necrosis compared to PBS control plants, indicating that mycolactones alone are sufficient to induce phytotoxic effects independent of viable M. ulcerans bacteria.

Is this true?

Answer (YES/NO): NO